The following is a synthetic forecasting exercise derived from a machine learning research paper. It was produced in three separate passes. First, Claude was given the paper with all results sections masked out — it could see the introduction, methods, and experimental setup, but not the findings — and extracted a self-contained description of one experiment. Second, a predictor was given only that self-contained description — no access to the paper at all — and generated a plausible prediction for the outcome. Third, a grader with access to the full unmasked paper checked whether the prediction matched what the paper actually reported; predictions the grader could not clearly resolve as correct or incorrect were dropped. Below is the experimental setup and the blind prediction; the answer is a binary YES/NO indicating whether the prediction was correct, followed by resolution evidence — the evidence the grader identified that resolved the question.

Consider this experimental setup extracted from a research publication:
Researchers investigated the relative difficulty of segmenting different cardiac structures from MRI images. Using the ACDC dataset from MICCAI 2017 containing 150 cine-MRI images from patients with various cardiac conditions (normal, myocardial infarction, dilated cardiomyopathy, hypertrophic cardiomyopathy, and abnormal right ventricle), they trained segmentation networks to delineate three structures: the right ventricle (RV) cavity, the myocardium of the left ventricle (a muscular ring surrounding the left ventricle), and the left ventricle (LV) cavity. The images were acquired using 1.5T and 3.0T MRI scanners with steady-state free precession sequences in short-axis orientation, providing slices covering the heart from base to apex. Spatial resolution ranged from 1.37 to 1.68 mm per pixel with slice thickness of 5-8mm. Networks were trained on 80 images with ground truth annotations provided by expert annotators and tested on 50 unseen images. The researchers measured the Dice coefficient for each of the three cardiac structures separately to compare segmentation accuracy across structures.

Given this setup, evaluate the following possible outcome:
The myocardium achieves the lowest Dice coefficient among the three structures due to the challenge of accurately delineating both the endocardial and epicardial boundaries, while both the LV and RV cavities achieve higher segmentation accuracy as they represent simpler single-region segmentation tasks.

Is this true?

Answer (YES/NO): NO